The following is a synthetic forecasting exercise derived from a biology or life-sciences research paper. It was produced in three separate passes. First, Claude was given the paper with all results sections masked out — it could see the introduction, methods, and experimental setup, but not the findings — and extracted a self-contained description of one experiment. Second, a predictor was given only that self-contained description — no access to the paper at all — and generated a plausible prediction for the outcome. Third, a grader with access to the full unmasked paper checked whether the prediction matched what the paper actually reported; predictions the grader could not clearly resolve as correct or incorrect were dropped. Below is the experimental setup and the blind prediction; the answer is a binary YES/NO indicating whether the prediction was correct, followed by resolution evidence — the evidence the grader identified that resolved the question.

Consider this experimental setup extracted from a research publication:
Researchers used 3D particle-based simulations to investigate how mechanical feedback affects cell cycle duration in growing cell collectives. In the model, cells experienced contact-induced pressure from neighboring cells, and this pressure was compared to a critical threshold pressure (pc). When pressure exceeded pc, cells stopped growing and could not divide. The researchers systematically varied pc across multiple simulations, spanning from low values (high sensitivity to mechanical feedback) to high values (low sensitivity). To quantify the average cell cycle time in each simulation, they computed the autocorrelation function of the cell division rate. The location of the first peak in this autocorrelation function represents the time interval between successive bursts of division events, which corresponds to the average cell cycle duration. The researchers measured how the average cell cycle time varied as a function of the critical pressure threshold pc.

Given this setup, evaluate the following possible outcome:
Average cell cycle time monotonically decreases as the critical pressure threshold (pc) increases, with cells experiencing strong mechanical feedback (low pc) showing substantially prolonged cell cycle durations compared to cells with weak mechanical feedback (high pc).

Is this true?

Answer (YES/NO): YES